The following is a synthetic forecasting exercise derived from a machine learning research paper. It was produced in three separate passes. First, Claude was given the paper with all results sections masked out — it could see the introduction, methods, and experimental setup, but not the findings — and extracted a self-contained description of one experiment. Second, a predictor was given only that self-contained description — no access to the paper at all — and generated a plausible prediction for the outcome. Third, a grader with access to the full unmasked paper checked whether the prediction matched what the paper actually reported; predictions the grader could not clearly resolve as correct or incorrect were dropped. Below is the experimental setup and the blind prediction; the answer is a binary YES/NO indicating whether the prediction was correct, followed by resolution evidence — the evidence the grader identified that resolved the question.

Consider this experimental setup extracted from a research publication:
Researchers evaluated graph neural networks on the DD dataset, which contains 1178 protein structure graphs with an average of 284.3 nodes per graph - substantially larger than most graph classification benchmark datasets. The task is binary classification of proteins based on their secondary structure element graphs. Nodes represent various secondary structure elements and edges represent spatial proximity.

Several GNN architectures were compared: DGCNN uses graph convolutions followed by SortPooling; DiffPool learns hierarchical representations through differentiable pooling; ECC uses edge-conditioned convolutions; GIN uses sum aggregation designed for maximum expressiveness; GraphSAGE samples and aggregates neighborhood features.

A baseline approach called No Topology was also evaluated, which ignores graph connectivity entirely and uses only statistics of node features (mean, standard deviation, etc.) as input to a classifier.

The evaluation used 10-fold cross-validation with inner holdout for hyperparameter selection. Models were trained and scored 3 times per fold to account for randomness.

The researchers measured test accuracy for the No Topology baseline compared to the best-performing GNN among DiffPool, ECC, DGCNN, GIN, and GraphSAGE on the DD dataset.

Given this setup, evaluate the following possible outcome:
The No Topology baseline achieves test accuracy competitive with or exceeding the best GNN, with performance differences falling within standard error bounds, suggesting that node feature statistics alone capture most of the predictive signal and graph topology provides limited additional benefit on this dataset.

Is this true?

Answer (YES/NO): YES